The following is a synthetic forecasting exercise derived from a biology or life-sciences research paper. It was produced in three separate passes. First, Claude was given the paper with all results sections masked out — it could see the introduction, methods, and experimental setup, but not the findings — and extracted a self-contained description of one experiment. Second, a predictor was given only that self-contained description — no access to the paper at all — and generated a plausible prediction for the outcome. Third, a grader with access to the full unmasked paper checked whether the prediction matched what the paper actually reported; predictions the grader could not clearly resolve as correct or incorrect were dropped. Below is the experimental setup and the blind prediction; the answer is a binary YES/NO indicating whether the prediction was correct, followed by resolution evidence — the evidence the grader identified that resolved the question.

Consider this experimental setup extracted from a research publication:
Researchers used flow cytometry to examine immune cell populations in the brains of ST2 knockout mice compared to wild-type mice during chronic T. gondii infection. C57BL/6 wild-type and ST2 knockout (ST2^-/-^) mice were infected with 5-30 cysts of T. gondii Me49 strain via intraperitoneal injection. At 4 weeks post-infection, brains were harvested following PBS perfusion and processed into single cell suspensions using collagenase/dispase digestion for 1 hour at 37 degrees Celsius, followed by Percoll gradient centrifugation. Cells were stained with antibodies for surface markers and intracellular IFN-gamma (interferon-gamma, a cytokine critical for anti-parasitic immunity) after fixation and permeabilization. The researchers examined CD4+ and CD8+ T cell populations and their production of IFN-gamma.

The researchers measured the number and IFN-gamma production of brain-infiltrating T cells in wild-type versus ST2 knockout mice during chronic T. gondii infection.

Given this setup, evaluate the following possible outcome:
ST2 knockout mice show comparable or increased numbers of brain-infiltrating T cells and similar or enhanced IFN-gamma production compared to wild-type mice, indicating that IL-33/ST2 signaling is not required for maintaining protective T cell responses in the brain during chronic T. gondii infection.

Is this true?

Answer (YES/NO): NO